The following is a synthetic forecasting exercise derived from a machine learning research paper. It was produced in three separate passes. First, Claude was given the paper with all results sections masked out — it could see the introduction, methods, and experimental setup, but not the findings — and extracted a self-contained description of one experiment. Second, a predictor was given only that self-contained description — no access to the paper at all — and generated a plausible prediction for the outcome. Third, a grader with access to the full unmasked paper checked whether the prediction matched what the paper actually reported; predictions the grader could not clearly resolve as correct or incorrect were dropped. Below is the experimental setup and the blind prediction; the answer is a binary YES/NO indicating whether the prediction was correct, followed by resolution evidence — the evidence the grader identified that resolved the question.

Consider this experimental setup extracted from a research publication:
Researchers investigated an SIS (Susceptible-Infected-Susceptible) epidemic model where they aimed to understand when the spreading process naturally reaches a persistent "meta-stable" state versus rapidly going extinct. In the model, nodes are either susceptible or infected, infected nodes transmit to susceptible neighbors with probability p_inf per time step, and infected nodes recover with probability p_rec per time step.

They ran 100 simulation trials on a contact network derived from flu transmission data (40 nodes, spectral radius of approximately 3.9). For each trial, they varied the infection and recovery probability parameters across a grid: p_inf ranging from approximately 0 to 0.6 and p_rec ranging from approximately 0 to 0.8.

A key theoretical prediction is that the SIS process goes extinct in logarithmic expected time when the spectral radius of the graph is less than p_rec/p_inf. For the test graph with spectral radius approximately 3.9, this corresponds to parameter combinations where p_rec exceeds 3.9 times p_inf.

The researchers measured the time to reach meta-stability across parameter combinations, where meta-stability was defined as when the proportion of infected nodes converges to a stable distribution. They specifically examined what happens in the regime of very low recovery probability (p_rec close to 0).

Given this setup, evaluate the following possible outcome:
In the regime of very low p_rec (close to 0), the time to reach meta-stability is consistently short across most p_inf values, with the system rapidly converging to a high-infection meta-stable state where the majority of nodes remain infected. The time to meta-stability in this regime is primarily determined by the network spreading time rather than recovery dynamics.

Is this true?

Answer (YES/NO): NO